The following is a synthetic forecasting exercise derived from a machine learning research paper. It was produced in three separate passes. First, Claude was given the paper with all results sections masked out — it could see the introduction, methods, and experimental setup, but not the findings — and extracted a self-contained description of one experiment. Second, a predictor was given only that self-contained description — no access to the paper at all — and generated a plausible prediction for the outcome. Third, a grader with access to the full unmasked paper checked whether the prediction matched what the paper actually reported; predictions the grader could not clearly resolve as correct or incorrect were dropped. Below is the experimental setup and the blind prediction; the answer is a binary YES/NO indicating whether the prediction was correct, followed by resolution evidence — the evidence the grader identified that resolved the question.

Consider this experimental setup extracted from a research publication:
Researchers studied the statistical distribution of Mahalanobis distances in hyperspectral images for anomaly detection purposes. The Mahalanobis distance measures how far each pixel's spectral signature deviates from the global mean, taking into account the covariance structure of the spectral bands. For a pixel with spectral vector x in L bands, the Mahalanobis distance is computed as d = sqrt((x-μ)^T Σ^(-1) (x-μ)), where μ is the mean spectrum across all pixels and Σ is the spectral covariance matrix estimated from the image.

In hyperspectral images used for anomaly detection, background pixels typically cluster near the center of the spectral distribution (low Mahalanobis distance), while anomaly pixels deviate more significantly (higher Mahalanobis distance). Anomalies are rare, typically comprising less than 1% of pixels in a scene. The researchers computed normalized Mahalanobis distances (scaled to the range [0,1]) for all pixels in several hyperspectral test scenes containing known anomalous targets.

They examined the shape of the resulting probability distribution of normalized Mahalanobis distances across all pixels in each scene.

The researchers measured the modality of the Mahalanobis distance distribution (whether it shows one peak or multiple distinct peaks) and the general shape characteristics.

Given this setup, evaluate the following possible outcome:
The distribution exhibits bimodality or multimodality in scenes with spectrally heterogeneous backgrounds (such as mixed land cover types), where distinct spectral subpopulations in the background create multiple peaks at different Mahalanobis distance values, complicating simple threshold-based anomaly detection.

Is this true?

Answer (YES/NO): NO